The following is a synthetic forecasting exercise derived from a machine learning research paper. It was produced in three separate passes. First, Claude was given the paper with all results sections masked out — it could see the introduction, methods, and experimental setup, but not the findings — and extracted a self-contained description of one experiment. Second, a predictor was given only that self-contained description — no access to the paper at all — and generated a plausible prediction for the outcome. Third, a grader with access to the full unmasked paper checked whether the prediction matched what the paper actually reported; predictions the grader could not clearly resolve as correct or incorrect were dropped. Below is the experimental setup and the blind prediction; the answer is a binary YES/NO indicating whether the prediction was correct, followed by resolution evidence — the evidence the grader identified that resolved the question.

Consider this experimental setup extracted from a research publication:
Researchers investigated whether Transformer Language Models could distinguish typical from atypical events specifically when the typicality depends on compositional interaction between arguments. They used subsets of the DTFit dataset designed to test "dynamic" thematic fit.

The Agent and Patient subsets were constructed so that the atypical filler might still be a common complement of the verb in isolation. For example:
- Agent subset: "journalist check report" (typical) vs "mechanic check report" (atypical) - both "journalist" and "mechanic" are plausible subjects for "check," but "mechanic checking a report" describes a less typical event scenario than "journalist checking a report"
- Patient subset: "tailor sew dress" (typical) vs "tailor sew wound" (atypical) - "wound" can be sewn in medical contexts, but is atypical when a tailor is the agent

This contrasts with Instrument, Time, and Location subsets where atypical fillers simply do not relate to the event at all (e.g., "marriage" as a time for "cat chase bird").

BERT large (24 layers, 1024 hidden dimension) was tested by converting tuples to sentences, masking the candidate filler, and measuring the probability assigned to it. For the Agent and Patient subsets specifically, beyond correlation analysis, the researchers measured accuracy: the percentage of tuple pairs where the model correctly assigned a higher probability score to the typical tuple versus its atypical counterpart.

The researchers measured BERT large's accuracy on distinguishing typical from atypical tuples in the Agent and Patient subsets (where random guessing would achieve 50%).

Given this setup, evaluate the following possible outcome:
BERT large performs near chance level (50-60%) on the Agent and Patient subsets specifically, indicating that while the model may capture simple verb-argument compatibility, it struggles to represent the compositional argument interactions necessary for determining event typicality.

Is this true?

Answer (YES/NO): NO